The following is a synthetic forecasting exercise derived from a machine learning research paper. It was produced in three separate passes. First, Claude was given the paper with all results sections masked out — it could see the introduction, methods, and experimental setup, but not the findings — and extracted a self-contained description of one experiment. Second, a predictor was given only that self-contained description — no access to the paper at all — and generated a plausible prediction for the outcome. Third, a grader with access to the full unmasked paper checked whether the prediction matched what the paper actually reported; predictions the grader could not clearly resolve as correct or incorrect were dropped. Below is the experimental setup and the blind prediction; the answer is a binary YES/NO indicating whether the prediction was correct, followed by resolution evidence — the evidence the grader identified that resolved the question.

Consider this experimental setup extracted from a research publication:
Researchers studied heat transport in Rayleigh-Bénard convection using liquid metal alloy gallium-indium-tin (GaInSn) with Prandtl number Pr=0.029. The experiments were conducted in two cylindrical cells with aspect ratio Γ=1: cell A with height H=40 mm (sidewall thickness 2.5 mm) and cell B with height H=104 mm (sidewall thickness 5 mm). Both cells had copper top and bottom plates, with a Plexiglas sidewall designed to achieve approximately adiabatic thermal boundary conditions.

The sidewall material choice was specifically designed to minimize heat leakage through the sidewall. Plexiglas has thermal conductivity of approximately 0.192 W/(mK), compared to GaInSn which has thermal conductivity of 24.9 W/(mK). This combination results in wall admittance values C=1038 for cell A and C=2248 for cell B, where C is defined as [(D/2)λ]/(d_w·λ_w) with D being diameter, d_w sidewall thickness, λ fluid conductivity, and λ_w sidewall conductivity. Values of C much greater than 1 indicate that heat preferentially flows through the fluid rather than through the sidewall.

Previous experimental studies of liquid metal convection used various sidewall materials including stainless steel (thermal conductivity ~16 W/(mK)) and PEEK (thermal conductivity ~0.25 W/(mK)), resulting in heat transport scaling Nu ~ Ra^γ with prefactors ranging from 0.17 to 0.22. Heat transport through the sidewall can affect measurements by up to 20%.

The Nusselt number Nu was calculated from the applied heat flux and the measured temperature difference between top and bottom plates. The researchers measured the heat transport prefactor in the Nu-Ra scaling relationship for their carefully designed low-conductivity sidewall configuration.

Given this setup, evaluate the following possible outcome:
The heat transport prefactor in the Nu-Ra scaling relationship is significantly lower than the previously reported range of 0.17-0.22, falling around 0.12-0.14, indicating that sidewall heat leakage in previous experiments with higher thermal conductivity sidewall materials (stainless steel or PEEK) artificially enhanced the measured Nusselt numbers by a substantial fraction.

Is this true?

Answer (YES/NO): NO